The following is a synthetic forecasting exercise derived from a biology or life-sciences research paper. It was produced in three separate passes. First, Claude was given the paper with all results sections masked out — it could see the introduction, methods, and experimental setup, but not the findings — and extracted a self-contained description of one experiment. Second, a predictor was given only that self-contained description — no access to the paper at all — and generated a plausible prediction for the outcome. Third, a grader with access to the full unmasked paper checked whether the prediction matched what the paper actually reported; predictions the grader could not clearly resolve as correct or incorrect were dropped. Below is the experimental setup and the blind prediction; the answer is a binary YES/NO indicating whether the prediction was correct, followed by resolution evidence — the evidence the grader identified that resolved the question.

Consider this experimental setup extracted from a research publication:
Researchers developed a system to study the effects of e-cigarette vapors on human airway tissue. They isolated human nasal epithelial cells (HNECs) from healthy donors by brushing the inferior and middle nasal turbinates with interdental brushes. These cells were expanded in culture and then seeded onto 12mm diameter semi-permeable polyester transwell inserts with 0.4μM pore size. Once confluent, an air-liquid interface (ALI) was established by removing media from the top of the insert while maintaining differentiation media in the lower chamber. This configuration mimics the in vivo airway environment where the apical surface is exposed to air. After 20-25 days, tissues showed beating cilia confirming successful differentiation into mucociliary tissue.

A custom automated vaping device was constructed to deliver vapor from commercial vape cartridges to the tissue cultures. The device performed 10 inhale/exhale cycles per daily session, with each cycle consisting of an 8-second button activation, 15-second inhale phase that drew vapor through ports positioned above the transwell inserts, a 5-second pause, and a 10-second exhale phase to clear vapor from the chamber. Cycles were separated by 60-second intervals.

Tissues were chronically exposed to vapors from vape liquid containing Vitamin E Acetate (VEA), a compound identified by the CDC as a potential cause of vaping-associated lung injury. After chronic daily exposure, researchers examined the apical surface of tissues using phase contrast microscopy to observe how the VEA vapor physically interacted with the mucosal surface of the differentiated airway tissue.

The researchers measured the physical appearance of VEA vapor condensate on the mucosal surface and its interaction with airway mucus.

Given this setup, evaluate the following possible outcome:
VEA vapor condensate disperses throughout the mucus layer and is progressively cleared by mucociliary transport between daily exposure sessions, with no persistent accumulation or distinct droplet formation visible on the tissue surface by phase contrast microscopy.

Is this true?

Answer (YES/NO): NO